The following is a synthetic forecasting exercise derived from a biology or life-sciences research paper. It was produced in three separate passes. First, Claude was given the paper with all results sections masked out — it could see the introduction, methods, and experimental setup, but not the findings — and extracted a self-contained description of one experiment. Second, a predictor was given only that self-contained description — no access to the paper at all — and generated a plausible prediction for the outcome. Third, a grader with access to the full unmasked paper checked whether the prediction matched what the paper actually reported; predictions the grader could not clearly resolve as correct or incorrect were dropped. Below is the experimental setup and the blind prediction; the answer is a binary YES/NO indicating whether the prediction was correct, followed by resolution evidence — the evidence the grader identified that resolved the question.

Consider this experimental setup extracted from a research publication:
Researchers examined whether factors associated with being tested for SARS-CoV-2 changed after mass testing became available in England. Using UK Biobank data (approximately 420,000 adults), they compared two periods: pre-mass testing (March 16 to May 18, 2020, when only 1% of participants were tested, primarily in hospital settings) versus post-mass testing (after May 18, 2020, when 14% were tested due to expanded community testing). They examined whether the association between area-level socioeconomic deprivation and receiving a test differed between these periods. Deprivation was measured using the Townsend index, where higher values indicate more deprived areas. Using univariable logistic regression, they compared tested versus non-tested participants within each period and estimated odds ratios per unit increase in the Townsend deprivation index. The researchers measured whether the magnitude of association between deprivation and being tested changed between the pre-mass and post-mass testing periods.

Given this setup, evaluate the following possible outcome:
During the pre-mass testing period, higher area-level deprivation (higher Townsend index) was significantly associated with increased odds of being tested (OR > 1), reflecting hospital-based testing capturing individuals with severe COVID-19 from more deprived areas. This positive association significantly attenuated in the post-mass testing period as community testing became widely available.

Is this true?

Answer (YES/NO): YES